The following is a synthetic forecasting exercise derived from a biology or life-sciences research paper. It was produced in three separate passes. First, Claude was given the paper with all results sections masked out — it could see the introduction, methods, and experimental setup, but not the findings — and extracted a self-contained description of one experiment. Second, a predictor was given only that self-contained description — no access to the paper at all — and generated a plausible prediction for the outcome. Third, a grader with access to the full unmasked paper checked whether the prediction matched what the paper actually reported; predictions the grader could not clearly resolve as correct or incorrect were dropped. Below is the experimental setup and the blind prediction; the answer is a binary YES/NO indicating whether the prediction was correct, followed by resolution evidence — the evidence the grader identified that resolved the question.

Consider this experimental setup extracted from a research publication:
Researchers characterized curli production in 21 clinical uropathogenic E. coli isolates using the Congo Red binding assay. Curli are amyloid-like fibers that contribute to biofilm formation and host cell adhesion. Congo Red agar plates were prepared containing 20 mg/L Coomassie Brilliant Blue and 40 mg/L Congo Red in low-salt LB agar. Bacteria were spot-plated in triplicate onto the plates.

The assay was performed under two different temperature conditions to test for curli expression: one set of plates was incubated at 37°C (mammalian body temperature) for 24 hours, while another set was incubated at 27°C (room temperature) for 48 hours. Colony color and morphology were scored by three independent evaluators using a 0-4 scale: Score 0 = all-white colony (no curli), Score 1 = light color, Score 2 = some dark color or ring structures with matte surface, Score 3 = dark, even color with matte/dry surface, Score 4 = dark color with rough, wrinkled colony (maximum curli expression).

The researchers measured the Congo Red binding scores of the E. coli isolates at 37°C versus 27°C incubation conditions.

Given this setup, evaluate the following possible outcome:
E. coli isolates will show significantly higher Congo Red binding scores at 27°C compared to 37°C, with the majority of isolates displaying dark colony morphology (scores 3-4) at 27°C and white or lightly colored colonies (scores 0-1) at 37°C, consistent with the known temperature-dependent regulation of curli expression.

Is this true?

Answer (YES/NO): NO